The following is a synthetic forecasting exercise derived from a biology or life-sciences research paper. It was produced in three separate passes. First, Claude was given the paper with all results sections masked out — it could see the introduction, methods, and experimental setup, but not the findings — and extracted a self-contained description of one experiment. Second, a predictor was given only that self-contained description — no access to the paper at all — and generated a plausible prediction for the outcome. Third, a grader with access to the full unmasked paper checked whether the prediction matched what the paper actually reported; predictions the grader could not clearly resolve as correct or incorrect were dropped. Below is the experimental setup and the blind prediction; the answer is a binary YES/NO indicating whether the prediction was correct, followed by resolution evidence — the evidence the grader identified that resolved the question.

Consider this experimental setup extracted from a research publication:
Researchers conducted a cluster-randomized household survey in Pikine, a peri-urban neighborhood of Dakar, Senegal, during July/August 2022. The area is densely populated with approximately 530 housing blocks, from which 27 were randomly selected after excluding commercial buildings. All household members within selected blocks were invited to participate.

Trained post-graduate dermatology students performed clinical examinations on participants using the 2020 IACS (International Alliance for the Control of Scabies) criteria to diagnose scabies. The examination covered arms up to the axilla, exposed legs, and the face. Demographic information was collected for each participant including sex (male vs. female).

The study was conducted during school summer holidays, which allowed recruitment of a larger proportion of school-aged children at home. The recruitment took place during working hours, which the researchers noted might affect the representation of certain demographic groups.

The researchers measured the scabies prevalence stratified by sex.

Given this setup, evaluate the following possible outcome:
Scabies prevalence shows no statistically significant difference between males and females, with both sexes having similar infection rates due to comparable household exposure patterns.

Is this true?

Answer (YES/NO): NO